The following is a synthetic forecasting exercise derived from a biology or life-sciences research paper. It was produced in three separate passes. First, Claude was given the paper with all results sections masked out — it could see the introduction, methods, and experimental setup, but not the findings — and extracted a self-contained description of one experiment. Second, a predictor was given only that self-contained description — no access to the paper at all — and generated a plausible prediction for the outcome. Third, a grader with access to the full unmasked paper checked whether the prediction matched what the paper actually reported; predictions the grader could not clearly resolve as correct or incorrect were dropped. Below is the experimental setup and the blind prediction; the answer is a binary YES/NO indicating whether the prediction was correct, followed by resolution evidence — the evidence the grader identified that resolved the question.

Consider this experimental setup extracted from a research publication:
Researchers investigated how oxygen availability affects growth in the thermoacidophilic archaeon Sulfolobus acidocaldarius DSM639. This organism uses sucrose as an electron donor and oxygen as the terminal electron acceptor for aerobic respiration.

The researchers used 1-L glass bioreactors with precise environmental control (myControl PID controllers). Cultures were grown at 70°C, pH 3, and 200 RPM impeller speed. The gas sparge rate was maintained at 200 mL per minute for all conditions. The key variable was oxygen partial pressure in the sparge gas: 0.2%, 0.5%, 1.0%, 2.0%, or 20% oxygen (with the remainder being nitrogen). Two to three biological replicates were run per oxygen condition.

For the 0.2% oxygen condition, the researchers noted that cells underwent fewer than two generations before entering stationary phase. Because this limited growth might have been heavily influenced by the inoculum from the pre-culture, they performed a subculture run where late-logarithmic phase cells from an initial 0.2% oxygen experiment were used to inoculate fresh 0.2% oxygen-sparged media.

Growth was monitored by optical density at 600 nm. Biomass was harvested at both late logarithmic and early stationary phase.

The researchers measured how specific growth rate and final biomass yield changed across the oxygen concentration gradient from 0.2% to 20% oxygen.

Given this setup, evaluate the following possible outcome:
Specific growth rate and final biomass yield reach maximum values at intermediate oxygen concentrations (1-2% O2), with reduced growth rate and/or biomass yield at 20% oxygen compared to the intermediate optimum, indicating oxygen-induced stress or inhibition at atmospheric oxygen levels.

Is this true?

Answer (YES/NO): NO